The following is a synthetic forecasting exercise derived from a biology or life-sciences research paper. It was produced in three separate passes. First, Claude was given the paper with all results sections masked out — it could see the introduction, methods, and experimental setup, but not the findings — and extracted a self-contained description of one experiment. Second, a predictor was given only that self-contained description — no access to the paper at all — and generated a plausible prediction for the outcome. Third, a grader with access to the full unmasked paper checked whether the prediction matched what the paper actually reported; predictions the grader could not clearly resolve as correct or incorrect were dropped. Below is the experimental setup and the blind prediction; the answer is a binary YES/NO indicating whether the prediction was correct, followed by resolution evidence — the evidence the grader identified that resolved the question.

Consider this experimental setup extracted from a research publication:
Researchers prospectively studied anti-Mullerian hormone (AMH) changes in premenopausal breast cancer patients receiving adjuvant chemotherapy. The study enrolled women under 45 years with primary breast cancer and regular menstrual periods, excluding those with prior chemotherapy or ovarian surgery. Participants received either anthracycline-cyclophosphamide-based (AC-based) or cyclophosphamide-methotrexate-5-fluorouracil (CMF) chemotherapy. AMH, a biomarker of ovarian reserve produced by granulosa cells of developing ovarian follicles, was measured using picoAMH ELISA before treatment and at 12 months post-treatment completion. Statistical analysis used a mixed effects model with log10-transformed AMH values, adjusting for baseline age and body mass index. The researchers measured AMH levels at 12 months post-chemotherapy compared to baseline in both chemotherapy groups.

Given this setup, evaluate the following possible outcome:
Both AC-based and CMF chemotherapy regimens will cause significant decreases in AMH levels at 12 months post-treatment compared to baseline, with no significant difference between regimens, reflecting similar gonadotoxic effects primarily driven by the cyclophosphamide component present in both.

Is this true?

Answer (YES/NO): YES